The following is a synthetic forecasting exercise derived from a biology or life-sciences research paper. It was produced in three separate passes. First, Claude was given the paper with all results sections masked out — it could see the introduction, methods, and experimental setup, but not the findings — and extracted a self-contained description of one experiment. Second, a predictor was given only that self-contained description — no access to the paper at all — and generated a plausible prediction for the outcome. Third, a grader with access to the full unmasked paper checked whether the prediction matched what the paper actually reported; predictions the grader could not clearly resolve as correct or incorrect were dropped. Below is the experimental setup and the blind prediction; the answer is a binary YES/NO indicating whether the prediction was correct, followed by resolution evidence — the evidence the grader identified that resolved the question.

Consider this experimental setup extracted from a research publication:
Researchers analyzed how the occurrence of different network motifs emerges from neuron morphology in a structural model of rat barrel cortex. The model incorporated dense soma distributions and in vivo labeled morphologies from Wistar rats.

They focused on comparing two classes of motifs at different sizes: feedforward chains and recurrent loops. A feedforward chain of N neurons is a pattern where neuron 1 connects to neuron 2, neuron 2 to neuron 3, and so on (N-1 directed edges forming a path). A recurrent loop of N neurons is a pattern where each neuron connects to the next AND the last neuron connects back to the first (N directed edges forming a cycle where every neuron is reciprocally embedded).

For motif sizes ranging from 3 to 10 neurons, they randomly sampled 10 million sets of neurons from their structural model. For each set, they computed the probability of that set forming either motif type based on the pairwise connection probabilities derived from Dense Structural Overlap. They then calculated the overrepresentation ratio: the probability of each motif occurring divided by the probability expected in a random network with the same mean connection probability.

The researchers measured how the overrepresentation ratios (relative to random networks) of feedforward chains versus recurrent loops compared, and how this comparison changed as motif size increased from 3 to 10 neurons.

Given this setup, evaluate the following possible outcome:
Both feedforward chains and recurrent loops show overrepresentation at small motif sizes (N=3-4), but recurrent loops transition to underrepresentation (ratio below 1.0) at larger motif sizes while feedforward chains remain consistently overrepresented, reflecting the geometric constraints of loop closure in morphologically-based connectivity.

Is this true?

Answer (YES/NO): NO